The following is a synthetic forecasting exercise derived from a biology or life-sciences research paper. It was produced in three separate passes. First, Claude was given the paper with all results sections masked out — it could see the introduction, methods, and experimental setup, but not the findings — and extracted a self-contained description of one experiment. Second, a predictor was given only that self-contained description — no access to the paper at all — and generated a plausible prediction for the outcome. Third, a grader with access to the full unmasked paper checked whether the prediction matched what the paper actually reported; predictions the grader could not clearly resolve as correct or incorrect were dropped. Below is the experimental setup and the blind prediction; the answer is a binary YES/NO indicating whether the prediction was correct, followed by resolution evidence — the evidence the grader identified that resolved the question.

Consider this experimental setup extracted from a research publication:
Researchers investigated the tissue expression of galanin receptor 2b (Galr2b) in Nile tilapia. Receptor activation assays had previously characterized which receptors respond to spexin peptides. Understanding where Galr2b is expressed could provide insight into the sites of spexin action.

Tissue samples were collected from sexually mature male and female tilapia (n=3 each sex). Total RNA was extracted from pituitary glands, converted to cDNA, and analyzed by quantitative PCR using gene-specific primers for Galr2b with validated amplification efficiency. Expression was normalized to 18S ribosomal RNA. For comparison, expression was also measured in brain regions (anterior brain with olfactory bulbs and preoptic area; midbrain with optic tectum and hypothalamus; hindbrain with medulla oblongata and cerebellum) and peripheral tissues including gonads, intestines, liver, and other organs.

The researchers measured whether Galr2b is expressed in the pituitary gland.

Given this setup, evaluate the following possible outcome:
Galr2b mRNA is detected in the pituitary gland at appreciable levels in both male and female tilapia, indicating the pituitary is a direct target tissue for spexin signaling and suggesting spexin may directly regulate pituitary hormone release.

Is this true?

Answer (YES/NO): NO